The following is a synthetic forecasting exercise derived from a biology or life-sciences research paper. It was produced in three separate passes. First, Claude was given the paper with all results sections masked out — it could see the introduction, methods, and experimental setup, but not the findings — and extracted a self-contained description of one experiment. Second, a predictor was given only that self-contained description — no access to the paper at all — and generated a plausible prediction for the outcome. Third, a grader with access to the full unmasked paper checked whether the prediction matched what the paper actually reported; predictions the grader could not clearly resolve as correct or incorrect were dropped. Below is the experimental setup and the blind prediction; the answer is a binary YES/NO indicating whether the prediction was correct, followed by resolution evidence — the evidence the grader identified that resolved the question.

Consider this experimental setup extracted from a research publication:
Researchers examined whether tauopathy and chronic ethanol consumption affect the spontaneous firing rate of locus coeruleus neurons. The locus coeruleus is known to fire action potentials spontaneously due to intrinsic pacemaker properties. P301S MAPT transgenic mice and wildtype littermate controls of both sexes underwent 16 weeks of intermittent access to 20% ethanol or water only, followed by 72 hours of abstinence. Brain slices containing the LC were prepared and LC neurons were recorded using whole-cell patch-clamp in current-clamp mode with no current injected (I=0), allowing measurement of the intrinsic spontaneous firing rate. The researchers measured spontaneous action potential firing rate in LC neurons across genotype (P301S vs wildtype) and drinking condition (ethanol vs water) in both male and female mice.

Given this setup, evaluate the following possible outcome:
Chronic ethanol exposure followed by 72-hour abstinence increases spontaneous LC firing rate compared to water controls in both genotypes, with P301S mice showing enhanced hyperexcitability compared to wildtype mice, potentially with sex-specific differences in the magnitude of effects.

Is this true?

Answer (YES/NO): NO